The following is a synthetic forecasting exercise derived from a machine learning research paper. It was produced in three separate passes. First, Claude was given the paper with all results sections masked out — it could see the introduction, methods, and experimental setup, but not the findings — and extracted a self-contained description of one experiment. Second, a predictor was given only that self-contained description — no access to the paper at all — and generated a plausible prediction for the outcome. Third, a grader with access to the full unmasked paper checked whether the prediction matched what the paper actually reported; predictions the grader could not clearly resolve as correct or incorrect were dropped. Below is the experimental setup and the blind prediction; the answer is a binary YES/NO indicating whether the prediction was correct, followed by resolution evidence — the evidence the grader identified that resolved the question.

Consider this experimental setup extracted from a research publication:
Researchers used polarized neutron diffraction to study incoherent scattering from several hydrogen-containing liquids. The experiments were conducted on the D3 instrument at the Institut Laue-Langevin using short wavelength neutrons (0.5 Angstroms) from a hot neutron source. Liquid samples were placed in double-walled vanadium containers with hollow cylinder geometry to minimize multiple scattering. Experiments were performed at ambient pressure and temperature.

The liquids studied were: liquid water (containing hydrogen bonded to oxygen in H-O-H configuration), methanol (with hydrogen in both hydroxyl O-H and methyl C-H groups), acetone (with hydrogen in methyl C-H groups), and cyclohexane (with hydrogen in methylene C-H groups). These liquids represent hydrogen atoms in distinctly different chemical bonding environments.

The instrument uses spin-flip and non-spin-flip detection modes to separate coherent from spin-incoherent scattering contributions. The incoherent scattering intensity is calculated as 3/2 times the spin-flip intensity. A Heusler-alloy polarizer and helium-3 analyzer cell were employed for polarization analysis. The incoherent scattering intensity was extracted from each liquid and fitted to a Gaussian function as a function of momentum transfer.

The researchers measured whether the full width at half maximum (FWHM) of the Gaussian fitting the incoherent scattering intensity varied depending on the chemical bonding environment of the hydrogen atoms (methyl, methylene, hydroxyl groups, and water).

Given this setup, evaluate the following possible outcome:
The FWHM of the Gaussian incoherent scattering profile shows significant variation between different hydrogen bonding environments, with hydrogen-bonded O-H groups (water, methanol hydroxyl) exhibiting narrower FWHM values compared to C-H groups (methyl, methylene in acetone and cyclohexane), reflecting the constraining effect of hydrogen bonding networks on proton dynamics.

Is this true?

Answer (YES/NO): NO